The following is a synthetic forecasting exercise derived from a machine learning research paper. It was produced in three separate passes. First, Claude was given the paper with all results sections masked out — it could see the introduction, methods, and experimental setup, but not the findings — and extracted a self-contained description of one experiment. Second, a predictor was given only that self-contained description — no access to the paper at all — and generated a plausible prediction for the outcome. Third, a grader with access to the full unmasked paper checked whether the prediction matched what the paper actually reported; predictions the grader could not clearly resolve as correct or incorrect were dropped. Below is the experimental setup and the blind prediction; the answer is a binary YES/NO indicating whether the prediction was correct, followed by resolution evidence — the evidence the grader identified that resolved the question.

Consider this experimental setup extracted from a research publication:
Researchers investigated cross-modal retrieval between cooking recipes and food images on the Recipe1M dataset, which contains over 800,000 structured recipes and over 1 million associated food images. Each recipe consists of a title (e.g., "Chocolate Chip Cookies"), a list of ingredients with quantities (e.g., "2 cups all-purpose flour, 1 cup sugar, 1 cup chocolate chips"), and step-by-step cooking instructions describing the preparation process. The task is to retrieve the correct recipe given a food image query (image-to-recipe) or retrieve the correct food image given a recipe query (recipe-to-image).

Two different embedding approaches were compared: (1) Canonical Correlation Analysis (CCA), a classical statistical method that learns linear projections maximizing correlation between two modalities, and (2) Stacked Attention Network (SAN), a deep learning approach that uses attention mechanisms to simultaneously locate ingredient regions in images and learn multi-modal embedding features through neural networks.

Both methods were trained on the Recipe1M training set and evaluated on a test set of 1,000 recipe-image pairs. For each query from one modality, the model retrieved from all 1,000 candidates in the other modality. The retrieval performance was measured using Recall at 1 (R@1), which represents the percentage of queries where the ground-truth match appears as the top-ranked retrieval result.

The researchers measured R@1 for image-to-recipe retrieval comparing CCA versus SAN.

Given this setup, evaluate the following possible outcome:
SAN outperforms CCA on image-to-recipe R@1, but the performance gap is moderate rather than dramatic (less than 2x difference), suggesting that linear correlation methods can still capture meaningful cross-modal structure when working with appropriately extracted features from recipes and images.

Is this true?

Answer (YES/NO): NO